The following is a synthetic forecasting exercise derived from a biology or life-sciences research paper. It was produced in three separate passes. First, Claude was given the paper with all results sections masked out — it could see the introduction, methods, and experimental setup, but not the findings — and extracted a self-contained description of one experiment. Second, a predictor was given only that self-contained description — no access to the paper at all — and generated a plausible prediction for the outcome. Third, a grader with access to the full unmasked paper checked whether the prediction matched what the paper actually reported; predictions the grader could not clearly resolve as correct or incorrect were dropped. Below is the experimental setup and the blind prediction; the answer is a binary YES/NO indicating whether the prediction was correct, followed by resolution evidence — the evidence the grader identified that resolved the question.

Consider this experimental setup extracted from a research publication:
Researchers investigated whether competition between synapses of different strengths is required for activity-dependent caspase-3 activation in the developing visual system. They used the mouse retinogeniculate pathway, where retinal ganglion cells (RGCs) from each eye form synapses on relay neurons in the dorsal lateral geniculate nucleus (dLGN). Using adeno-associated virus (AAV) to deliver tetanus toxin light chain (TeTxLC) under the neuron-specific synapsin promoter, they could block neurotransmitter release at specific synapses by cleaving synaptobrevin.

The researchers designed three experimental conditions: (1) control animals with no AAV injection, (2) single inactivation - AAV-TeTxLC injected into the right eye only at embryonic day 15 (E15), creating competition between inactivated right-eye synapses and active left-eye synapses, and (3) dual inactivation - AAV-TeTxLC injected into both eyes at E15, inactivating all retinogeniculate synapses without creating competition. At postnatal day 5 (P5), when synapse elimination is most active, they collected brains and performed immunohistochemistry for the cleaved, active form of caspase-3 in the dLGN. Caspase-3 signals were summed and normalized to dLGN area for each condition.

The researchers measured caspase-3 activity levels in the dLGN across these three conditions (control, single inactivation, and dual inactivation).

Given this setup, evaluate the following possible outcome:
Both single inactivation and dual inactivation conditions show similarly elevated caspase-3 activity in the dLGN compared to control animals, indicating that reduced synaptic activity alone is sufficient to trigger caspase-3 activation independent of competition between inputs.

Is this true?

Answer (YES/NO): NO